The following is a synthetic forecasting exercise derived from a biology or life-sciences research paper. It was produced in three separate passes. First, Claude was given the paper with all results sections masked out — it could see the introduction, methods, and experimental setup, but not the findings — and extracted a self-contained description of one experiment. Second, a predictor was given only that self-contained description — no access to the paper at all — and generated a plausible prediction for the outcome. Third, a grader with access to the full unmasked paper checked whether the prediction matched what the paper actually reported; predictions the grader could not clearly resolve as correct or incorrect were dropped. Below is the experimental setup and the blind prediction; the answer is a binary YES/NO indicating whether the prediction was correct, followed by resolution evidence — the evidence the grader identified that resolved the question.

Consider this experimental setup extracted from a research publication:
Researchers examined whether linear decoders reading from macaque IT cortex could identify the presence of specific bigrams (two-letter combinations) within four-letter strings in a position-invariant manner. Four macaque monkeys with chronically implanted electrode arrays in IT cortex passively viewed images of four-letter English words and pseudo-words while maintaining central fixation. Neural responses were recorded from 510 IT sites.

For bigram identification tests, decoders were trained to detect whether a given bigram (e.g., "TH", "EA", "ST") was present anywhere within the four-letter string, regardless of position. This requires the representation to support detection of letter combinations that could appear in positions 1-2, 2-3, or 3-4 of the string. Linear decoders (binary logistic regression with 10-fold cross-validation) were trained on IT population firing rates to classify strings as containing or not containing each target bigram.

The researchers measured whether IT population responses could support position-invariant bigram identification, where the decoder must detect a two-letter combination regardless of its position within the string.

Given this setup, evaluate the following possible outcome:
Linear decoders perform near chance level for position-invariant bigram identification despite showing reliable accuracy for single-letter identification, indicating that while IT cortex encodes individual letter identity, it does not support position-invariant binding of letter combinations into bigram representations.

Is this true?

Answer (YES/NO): NO